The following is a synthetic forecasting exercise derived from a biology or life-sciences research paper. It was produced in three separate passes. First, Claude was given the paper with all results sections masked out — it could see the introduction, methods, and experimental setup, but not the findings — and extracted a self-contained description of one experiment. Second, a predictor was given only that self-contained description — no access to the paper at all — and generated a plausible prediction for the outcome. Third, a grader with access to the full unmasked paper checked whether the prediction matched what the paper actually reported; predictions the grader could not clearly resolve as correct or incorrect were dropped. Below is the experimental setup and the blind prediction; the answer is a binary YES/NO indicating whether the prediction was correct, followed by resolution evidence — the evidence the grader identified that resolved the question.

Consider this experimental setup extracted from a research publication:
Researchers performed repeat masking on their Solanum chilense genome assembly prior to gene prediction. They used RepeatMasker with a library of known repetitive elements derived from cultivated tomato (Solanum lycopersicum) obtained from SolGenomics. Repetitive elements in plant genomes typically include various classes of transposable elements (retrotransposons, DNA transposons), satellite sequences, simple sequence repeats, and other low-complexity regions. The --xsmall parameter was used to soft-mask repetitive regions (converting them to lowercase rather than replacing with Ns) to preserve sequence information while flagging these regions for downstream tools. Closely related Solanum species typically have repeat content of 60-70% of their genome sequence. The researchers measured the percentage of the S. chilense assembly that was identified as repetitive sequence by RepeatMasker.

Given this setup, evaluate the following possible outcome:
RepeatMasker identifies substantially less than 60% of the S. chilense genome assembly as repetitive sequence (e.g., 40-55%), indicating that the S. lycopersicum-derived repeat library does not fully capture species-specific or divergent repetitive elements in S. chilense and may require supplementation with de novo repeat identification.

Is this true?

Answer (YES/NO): NO